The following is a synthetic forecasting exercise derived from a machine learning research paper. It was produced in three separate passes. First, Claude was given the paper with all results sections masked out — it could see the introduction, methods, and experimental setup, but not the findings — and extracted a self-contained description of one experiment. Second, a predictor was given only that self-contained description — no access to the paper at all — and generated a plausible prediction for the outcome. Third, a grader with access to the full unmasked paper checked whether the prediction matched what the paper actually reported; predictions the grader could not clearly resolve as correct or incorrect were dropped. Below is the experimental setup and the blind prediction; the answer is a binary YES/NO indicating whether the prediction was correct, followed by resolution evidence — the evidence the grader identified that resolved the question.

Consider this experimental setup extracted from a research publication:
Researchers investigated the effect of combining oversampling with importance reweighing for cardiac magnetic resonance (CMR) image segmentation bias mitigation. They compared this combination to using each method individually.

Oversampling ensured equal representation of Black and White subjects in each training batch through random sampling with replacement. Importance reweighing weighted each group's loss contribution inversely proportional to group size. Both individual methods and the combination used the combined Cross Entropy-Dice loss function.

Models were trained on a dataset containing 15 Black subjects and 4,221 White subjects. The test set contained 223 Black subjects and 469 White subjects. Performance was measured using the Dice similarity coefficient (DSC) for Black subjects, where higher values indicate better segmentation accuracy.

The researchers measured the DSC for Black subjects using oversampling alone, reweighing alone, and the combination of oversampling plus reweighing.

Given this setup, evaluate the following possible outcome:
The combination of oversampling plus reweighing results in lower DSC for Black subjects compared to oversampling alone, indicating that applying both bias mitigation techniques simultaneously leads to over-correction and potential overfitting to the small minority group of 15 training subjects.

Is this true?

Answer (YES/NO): YES